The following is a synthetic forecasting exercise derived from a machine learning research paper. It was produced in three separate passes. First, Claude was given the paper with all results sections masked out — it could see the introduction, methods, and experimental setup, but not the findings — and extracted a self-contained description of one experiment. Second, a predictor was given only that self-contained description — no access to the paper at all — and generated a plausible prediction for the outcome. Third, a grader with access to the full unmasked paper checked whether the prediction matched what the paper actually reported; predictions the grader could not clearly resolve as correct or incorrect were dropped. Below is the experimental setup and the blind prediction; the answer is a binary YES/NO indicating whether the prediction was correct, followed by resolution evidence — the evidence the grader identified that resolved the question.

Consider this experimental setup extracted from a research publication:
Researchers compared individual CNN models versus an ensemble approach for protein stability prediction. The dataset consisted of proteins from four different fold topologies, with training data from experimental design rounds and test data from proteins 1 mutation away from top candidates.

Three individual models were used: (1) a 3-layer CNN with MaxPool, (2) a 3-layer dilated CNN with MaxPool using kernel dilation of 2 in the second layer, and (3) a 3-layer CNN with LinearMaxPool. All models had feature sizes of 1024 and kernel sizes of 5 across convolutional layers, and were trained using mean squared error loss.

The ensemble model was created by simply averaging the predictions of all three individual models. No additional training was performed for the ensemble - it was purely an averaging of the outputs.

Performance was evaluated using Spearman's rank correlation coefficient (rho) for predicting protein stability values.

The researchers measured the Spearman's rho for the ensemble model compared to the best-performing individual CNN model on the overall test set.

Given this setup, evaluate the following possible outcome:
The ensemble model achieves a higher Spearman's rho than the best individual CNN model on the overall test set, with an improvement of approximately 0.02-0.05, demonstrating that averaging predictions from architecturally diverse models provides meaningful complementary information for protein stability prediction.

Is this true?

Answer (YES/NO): YES